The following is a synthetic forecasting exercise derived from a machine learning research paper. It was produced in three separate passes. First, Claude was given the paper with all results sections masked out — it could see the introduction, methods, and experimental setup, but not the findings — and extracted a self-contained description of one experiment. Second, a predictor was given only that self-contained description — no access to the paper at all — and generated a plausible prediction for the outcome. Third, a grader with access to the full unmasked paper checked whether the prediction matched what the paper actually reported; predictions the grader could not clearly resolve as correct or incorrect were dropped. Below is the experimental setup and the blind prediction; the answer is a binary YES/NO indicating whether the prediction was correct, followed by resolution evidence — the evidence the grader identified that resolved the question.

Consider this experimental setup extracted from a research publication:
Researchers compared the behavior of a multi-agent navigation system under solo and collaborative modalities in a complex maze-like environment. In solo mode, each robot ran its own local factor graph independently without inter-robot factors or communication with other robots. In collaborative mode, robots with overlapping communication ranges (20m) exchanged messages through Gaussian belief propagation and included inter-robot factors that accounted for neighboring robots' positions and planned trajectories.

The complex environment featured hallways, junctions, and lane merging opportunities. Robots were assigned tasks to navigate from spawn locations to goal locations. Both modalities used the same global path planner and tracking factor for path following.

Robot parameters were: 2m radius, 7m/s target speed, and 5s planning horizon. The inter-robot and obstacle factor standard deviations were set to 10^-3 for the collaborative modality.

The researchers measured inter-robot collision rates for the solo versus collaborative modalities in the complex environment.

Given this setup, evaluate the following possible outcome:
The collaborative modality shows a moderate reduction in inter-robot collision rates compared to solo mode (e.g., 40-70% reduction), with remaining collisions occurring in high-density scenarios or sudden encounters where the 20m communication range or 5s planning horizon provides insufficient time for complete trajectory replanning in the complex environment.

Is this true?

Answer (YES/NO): NO